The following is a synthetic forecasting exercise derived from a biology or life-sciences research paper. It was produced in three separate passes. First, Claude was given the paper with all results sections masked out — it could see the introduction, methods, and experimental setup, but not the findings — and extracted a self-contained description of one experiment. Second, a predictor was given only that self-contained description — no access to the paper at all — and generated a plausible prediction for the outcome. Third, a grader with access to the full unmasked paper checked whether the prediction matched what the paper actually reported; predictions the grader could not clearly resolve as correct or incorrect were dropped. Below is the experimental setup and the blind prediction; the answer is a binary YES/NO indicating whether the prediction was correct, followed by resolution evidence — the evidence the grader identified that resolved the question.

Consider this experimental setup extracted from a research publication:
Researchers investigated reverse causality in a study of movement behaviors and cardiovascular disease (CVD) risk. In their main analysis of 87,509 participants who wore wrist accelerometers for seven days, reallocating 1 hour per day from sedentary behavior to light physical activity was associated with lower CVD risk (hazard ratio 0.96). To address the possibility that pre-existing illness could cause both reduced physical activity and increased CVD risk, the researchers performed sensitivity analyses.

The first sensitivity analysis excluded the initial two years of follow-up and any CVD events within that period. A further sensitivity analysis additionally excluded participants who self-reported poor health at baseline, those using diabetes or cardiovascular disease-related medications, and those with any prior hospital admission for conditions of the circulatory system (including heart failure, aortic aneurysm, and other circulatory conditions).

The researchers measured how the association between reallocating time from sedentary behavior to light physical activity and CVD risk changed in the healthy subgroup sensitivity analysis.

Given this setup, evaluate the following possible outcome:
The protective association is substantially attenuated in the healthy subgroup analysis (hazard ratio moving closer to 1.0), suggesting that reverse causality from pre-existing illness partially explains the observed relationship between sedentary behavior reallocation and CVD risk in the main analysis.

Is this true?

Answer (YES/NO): YES